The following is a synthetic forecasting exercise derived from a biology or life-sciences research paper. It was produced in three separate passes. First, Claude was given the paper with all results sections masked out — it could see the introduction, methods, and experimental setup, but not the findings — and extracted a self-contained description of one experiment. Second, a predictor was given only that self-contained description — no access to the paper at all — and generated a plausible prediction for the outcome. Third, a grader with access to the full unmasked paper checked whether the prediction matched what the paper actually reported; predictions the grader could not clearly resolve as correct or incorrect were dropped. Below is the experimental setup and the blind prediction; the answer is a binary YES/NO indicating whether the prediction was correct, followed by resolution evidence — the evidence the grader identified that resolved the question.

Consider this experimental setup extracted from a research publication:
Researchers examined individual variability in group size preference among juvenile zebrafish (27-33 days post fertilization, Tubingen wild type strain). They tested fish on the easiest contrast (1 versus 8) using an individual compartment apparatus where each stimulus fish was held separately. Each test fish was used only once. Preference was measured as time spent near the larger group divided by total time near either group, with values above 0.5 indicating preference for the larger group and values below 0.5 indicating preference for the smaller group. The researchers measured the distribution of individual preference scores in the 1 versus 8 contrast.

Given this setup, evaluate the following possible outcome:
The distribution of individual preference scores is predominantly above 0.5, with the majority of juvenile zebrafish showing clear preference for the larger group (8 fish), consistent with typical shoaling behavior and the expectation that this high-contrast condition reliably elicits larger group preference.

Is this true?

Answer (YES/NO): YES